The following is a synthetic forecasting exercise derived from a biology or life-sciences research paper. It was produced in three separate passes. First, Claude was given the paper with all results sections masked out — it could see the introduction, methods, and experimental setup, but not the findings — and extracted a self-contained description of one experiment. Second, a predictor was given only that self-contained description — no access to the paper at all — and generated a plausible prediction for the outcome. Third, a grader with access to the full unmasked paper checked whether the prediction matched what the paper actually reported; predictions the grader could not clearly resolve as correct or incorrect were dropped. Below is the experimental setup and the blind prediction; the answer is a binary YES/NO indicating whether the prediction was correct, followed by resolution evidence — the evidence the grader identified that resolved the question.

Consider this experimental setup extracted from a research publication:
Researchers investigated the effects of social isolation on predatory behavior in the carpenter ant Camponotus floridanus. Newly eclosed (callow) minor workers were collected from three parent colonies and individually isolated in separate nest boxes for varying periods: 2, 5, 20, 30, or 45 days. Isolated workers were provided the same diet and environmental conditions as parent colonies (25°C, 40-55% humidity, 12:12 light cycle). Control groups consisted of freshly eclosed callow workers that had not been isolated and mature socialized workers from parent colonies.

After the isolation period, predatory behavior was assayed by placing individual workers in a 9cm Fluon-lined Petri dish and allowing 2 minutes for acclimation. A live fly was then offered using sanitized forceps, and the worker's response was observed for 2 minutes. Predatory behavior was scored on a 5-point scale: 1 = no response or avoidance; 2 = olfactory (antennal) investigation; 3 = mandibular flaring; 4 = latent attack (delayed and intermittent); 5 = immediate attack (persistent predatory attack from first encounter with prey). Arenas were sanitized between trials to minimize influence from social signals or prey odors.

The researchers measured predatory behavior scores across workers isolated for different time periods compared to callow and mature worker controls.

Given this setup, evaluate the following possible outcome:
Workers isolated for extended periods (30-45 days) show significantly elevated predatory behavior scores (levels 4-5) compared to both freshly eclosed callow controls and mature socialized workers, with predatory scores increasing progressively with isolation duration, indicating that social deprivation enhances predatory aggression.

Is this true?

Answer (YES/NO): NO